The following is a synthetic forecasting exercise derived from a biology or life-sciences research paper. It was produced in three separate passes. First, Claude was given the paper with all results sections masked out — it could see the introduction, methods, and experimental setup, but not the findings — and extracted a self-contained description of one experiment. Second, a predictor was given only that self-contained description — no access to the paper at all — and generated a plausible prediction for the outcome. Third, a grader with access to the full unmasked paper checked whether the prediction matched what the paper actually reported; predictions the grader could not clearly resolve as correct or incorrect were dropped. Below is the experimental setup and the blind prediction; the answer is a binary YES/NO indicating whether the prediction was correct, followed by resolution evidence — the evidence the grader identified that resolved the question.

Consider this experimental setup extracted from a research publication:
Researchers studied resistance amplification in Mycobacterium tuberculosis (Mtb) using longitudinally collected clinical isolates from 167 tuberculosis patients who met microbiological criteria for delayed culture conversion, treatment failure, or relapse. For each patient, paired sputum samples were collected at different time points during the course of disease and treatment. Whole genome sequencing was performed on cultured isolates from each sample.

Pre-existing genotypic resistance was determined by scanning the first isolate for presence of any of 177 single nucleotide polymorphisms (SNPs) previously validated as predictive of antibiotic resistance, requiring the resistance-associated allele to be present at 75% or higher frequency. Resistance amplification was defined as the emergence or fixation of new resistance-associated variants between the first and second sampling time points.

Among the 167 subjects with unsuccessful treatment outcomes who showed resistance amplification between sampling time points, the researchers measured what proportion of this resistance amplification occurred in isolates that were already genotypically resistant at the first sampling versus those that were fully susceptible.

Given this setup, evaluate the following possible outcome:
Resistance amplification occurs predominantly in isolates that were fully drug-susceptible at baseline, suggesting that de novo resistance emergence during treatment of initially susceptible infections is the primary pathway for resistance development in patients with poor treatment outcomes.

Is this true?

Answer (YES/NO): NO